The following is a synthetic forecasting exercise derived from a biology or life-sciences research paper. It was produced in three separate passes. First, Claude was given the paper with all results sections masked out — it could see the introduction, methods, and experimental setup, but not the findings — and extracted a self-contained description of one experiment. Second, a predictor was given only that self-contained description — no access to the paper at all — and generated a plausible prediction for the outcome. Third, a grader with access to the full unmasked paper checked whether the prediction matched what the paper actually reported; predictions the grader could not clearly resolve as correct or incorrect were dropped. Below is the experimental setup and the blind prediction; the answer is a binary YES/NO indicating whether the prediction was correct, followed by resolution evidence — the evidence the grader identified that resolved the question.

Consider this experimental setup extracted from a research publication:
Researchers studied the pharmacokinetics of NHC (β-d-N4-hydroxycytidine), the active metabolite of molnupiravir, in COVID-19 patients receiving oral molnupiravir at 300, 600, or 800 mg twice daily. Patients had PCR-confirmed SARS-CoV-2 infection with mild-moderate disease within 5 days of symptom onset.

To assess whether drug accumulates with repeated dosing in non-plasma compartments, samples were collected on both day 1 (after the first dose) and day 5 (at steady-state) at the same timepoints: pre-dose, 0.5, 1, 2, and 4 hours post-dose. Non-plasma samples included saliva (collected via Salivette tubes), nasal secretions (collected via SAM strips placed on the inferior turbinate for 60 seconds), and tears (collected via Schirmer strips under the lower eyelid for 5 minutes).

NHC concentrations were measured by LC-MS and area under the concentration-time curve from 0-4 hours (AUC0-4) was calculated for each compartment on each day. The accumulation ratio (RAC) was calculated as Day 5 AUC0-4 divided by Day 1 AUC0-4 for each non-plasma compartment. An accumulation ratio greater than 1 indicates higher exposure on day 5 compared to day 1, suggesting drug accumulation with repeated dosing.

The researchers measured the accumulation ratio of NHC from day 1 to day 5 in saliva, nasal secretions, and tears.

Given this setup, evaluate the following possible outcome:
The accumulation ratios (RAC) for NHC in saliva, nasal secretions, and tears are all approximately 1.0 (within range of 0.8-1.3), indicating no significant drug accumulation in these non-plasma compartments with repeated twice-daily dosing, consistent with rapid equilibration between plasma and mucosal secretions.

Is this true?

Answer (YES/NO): NO